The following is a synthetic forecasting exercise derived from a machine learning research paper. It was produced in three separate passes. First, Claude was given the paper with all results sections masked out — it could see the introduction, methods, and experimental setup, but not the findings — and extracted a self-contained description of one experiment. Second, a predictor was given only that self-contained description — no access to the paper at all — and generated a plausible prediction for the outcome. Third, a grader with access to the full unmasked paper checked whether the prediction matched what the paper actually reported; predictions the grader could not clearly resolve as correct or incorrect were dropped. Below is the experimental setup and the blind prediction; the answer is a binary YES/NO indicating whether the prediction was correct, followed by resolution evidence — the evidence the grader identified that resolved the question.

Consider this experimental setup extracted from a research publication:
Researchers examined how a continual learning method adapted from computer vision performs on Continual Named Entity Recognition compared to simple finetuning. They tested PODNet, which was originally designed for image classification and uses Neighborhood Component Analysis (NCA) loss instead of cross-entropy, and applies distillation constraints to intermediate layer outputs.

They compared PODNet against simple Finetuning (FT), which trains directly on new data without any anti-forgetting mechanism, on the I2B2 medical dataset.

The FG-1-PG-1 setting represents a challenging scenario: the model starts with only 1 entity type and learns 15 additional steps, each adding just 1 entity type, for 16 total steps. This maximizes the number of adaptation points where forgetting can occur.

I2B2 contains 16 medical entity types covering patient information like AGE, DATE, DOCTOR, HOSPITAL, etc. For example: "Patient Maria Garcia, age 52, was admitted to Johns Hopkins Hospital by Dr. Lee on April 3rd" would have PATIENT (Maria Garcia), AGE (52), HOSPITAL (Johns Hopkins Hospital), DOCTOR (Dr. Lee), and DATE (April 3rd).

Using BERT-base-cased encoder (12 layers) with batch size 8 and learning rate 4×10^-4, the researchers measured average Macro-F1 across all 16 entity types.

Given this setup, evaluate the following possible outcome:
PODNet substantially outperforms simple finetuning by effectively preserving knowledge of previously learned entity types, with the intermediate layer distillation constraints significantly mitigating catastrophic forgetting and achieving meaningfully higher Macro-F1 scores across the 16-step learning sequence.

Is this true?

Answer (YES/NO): NO